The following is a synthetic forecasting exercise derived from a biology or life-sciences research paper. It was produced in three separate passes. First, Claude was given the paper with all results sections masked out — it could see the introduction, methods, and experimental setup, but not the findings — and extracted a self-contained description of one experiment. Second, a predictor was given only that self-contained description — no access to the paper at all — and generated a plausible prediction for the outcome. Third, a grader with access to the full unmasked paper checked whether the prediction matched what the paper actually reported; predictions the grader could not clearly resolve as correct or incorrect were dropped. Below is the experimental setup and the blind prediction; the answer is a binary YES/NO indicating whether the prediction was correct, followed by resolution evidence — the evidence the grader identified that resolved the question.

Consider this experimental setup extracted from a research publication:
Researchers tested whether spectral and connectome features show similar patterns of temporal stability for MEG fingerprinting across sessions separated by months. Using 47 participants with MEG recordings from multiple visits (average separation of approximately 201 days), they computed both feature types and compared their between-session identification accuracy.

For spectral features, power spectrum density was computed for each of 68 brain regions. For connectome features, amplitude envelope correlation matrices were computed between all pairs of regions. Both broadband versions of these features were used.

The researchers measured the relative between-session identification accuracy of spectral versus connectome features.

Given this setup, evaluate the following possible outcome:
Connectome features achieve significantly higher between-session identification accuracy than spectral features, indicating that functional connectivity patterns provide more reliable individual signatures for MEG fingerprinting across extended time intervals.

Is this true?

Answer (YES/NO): NO